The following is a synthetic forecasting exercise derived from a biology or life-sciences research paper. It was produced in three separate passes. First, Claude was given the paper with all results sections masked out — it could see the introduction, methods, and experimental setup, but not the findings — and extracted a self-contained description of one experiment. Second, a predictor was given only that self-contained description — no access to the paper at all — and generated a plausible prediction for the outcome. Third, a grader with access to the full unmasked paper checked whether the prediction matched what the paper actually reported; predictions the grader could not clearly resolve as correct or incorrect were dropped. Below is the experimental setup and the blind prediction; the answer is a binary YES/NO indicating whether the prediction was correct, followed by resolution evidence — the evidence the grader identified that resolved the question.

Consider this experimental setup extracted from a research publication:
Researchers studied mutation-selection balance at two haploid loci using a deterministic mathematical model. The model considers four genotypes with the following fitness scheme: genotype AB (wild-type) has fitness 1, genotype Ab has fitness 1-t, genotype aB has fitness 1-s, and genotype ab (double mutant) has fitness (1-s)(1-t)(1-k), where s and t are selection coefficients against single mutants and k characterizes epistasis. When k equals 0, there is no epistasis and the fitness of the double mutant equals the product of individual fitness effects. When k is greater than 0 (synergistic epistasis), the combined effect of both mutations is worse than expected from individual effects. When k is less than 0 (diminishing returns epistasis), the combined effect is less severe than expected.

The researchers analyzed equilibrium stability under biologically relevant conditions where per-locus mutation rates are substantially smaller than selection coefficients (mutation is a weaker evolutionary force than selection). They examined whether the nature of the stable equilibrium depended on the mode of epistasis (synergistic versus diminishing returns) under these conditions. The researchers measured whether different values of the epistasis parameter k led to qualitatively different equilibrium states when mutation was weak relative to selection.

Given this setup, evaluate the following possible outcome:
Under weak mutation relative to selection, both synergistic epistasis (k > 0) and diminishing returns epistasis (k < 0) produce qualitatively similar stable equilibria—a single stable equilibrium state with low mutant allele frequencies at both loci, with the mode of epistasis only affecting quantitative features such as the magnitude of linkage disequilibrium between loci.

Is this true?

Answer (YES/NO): YES